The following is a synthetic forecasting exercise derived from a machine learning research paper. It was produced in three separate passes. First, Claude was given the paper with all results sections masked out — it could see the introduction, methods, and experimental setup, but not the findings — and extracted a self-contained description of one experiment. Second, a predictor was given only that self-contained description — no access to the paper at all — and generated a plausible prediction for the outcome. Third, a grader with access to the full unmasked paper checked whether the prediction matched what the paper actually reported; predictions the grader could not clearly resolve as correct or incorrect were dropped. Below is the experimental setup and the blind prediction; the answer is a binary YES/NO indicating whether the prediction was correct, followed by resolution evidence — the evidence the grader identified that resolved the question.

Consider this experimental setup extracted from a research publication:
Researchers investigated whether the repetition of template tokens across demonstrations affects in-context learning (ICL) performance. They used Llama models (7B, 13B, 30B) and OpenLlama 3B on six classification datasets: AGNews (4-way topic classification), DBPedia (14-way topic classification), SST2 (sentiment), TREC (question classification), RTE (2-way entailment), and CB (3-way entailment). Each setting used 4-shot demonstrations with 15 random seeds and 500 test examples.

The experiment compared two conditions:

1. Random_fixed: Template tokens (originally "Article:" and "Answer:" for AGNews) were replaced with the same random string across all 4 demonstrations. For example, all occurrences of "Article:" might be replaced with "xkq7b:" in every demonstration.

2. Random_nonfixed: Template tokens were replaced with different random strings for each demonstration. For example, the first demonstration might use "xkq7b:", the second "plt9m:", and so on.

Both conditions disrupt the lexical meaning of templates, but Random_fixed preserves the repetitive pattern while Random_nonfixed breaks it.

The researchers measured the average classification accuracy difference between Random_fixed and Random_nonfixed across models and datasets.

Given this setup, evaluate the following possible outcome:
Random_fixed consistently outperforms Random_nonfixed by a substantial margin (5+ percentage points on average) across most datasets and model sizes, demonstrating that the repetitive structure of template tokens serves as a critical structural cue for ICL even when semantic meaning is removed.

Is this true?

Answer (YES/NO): NO